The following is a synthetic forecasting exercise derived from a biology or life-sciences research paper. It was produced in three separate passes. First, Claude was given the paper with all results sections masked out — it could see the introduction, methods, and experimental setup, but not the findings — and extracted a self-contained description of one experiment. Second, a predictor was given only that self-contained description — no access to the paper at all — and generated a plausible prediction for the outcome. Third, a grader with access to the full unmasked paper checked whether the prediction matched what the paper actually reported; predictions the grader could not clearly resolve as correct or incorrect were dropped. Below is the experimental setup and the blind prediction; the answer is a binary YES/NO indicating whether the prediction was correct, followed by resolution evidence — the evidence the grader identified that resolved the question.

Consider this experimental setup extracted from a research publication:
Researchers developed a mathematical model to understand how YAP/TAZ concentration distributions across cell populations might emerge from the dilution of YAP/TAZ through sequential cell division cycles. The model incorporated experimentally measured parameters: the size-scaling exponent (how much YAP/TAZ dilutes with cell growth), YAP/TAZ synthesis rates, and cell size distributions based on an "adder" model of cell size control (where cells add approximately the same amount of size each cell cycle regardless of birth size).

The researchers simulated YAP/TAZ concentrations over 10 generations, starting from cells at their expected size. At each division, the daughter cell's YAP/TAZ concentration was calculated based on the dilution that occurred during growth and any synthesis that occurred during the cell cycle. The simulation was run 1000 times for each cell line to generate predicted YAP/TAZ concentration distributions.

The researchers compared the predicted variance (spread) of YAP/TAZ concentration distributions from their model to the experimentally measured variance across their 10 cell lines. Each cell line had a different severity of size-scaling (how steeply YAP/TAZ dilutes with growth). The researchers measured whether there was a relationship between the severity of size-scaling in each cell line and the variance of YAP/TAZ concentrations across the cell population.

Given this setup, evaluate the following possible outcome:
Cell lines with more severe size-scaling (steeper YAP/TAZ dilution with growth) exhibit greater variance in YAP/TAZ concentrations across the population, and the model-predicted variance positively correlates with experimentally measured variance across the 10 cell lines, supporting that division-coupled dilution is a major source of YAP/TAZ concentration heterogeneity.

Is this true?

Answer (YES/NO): YES